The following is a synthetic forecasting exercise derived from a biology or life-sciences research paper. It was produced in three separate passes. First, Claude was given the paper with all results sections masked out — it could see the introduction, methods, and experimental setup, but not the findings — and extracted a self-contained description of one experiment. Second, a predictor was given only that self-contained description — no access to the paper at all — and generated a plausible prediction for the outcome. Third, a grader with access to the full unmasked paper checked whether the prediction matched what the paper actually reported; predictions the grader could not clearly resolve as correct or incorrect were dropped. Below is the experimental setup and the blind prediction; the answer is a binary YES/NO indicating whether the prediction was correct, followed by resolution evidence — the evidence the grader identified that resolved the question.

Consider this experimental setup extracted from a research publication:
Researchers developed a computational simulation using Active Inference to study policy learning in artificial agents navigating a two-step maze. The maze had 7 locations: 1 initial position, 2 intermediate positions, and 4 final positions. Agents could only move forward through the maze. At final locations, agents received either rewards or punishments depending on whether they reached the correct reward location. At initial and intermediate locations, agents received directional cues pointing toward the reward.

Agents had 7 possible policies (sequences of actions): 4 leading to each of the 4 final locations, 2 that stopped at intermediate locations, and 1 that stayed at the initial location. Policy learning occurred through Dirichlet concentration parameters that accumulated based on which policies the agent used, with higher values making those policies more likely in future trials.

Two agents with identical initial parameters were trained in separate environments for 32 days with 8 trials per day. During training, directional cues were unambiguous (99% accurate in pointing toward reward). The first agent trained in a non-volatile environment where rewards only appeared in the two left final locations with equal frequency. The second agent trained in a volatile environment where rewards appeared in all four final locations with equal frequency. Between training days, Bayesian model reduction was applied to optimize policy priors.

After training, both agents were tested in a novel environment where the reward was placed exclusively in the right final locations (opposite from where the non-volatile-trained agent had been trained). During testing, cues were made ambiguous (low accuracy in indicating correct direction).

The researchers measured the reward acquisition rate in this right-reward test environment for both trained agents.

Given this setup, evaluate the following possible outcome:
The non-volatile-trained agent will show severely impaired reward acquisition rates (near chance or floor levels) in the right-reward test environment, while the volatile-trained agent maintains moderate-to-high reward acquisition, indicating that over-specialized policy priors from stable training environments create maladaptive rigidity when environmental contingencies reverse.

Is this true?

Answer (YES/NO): YES